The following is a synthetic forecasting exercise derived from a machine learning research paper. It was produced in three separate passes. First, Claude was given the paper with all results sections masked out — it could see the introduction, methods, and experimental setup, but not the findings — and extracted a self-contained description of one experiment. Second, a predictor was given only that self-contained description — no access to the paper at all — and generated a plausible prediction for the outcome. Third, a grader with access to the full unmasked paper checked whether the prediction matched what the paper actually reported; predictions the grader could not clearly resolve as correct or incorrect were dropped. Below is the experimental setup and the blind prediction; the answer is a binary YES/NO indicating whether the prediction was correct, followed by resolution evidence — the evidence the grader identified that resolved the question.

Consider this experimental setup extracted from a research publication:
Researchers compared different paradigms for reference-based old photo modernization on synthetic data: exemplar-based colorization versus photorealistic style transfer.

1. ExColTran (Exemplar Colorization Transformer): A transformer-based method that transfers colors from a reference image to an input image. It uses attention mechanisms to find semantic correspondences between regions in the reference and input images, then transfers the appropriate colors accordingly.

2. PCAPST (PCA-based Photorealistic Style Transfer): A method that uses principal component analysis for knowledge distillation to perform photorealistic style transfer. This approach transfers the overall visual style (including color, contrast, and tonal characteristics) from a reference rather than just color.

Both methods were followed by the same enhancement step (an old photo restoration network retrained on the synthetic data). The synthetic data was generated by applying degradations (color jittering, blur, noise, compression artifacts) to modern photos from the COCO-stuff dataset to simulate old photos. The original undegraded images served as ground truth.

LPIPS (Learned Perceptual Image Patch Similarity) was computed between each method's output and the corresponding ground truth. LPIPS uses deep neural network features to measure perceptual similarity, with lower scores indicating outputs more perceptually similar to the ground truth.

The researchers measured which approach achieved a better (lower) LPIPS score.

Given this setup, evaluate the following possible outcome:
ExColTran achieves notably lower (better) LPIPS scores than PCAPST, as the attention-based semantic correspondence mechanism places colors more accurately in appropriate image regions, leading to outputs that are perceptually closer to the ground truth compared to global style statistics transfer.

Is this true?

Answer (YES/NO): NO